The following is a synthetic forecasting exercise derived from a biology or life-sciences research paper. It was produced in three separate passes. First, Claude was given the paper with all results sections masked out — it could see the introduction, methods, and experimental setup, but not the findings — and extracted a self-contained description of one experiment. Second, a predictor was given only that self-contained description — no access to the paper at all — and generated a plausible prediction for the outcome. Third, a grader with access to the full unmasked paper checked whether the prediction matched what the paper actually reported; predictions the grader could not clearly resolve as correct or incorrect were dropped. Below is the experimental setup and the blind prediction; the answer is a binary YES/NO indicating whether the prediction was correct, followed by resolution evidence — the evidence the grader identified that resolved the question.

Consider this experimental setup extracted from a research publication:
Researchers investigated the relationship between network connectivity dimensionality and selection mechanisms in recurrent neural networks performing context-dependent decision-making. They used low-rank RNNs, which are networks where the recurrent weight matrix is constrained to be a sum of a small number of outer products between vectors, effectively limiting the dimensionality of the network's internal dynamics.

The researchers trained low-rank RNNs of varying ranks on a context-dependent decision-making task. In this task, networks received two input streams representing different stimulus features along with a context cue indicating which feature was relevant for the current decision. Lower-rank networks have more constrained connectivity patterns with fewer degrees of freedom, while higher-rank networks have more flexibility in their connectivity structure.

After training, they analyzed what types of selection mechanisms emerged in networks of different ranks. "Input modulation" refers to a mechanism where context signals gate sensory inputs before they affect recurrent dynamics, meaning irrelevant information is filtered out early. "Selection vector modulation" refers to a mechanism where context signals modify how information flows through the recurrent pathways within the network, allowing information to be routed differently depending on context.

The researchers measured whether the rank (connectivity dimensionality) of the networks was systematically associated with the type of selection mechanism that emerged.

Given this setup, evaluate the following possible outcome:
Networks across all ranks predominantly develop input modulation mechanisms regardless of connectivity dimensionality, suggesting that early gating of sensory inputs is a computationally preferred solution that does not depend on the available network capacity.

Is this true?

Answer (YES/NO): NO